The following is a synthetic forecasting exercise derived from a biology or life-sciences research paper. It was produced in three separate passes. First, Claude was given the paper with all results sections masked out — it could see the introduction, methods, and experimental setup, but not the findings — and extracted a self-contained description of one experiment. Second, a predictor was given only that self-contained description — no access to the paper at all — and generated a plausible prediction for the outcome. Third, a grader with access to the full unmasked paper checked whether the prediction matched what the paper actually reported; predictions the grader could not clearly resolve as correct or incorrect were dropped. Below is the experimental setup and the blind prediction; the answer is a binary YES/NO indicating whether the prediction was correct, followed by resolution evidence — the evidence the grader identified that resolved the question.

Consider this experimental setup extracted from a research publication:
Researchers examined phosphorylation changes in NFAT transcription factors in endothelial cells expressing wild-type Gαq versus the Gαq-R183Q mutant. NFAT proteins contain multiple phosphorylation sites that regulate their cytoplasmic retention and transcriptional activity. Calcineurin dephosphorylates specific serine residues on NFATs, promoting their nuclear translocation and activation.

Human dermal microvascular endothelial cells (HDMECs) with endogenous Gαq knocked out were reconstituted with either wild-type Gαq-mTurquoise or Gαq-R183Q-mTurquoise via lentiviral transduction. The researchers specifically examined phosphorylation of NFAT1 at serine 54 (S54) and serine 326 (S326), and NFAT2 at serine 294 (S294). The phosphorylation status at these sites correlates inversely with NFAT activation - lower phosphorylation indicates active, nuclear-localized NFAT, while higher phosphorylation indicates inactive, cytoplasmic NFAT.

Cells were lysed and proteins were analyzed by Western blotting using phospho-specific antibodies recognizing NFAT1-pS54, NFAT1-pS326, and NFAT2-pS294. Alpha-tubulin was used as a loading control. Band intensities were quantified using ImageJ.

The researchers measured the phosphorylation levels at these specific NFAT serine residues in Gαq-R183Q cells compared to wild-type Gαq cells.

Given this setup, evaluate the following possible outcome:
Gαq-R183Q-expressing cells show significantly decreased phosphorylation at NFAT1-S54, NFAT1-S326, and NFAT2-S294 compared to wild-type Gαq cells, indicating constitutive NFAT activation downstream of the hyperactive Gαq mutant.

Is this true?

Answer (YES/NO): NO